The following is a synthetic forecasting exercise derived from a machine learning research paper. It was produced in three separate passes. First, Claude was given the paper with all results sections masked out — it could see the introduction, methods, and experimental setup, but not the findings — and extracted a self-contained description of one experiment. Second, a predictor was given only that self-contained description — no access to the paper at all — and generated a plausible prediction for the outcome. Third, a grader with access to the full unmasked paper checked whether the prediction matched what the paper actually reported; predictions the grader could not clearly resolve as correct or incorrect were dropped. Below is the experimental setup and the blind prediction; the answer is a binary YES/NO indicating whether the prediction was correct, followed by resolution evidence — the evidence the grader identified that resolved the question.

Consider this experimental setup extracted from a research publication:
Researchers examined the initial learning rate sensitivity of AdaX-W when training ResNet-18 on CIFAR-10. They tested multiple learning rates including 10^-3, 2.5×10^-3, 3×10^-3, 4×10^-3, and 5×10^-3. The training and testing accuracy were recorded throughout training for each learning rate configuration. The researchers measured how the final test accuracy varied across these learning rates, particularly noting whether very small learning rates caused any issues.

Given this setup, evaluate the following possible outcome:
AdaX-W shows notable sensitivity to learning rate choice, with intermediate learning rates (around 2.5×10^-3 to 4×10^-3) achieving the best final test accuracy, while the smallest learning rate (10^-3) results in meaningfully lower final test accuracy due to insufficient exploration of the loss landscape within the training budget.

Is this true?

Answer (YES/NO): NO